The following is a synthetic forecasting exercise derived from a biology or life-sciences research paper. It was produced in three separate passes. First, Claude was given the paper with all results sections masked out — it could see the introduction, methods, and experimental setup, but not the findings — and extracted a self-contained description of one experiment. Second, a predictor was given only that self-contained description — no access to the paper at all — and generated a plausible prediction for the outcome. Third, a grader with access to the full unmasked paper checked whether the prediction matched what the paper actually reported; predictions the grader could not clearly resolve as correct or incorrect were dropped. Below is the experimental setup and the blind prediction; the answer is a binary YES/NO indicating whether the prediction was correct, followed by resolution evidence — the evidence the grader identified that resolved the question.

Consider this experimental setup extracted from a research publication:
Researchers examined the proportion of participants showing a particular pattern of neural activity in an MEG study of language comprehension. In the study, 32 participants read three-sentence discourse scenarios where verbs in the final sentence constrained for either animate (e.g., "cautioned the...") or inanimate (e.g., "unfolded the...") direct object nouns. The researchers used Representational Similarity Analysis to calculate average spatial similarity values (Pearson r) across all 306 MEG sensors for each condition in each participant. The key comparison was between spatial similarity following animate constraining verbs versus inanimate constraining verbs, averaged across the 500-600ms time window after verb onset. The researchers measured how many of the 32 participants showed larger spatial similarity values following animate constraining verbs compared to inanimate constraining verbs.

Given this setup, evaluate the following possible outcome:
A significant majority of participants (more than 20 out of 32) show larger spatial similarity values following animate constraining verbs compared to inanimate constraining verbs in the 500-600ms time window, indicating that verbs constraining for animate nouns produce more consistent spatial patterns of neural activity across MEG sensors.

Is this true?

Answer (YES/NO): YES